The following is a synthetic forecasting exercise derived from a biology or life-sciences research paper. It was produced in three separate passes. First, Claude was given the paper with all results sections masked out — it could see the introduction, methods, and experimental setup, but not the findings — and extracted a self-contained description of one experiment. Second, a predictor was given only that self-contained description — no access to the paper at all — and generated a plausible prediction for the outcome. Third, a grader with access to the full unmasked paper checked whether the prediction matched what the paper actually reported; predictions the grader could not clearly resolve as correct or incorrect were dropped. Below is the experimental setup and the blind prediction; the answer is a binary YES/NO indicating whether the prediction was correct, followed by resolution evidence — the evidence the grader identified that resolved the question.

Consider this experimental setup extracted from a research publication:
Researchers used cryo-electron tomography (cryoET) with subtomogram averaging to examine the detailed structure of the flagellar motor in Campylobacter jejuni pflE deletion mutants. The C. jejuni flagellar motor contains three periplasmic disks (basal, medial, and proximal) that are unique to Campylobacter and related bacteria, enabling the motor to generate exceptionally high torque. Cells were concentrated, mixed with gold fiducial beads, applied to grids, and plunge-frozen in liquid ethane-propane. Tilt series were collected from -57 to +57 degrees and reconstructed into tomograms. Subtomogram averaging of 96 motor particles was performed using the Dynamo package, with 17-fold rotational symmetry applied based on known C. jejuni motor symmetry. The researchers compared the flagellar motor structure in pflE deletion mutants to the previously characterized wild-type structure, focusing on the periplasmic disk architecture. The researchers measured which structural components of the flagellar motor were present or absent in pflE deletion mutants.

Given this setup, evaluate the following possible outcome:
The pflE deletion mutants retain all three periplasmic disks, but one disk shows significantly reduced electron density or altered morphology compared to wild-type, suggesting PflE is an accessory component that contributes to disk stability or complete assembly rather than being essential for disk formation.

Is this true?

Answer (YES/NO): NO